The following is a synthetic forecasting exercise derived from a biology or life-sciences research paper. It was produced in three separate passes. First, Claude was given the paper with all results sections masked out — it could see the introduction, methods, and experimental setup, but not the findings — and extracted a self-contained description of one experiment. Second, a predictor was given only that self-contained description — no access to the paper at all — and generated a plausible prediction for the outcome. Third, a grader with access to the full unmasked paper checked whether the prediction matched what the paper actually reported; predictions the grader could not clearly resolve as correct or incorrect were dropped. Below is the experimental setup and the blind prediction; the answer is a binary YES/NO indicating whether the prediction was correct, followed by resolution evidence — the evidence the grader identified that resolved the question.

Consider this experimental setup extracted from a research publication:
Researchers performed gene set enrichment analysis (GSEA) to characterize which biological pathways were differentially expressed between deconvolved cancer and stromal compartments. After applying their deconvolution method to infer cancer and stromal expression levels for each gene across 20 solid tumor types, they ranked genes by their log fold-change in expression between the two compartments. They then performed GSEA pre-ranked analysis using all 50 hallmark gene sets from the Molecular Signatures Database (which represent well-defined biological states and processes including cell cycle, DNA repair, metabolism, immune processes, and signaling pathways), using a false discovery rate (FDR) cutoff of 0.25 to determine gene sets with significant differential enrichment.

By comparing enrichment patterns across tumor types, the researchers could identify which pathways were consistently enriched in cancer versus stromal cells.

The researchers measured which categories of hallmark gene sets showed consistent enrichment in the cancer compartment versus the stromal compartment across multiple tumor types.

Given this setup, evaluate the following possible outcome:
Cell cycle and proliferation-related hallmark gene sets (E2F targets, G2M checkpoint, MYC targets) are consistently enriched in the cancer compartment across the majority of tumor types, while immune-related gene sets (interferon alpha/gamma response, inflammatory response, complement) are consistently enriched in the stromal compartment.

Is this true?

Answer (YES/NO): YES